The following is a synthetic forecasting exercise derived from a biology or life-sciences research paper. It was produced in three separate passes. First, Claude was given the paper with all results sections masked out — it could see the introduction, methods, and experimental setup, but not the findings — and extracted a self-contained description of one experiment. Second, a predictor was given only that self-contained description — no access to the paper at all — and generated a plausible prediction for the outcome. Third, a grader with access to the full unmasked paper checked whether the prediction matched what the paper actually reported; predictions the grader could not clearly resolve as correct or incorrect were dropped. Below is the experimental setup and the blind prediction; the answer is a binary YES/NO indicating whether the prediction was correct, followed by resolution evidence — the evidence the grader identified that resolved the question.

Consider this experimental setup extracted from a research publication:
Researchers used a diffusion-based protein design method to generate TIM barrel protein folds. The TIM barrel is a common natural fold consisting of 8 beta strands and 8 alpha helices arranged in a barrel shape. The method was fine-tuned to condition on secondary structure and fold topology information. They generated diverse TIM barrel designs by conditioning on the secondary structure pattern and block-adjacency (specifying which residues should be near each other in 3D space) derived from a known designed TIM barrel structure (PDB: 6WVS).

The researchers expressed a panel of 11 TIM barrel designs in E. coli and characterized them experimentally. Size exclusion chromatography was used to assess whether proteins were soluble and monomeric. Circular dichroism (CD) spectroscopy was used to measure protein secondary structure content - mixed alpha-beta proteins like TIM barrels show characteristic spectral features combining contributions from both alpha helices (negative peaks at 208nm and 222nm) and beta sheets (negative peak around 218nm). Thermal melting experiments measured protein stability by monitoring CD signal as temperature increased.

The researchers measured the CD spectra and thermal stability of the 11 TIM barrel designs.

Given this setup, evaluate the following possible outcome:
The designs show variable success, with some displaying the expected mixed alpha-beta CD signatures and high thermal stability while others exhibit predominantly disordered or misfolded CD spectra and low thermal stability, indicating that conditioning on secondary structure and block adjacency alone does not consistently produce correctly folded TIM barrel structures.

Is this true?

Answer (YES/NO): NO